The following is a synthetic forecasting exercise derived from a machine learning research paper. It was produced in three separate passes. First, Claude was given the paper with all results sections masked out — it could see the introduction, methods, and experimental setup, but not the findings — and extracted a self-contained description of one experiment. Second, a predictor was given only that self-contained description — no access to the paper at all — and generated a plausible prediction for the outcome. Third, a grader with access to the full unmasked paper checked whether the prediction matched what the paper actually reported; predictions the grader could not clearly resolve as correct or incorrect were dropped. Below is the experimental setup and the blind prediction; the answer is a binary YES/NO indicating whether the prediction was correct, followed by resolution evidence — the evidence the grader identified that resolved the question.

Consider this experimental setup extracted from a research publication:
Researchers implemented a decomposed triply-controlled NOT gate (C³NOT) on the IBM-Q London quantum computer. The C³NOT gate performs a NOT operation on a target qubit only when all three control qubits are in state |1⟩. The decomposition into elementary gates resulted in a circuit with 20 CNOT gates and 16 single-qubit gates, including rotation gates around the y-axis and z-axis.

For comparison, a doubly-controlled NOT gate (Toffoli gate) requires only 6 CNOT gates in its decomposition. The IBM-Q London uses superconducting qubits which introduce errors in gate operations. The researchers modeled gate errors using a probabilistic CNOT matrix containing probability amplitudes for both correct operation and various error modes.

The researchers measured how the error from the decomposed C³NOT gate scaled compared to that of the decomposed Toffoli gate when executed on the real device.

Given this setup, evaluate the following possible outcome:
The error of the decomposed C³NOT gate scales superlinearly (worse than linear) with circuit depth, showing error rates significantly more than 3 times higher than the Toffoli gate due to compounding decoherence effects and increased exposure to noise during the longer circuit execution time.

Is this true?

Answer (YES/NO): NO